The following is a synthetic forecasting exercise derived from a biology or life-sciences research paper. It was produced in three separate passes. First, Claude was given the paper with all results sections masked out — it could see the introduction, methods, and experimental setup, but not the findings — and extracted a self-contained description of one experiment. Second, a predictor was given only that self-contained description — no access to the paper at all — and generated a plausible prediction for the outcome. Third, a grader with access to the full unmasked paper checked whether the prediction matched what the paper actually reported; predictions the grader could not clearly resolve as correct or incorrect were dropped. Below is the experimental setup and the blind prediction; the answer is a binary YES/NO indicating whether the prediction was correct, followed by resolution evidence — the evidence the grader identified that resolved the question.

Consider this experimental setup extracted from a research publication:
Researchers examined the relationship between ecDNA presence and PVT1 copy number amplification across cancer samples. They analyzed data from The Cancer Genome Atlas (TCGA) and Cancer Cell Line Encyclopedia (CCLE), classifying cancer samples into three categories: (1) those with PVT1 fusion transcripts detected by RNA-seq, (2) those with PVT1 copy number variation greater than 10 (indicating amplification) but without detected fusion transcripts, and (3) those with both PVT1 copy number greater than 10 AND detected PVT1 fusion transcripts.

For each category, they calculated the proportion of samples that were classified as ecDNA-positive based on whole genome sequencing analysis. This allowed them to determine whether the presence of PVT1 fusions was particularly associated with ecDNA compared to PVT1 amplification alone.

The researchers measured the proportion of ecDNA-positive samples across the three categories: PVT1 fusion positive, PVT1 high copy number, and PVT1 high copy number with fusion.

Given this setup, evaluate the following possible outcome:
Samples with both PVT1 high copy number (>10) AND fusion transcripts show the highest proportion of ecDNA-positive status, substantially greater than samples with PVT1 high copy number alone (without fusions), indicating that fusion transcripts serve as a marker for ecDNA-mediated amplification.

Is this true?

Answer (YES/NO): YES